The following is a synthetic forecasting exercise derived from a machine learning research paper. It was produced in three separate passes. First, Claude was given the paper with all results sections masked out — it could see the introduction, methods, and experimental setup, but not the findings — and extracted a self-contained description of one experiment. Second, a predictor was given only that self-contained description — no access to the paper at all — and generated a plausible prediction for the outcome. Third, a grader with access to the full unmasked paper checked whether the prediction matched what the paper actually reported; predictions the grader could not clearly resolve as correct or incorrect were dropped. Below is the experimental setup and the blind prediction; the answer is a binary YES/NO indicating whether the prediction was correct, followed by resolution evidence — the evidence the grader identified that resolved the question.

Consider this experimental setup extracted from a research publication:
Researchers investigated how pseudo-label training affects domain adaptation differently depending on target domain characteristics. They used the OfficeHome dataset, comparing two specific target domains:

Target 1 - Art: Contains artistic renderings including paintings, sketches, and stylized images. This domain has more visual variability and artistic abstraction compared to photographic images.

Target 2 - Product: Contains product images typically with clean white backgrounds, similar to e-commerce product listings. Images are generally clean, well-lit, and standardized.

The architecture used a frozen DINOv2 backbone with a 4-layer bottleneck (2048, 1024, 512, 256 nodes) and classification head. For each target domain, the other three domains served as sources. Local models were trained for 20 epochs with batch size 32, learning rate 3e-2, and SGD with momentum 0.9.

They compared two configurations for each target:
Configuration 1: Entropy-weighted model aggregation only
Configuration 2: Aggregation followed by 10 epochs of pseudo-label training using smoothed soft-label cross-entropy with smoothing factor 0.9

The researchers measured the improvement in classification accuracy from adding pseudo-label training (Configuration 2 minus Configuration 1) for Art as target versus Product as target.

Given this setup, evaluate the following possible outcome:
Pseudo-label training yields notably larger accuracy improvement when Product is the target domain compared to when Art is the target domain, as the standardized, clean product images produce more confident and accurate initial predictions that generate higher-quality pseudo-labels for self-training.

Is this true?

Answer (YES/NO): NO